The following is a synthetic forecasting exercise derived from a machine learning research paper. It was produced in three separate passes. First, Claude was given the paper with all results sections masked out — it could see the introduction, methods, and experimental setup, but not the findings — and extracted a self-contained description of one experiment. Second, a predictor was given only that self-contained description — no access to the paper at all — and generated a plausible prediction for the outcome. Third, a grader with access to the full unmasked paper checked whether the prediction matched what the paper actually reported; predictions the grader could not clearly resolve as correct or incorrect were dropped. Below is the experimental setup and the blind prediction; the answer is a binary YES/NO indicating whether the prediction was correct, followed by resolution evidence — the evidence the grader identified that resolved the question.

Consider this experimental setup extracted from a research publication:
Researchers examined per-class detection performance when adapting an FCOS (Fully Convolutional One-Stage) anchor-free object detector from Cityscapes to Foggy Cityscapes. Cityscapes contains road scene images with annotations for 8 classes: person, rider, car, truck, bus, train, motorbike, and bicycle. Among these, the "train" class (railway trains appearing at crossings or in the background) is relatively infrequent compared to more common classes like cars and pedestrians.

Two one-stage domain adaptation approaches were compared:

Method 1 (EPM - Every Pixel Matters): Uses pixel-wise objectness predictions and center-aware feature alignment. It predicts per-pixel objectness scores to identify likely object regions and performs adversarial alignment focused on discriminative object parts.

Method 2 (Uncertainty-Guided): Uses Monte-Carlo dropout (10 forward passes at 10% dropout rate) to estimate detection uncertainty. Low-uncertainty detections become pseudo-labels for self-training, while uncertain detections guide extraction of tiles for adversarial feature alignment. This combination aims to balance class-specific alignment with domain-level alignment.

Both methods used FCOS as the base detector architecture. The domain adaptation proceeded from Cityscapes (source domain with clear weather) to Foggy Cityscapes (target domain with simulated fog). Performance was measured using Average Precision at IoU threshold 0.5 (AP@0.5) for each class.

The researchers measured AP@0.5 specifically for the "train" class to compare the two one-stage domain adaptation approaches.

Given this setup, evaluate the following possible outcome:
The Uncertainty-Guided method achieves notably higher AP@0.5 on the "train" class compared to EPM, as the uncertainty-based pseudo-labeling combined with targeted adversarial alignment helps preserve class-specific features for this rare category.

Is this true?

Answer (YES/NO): NO